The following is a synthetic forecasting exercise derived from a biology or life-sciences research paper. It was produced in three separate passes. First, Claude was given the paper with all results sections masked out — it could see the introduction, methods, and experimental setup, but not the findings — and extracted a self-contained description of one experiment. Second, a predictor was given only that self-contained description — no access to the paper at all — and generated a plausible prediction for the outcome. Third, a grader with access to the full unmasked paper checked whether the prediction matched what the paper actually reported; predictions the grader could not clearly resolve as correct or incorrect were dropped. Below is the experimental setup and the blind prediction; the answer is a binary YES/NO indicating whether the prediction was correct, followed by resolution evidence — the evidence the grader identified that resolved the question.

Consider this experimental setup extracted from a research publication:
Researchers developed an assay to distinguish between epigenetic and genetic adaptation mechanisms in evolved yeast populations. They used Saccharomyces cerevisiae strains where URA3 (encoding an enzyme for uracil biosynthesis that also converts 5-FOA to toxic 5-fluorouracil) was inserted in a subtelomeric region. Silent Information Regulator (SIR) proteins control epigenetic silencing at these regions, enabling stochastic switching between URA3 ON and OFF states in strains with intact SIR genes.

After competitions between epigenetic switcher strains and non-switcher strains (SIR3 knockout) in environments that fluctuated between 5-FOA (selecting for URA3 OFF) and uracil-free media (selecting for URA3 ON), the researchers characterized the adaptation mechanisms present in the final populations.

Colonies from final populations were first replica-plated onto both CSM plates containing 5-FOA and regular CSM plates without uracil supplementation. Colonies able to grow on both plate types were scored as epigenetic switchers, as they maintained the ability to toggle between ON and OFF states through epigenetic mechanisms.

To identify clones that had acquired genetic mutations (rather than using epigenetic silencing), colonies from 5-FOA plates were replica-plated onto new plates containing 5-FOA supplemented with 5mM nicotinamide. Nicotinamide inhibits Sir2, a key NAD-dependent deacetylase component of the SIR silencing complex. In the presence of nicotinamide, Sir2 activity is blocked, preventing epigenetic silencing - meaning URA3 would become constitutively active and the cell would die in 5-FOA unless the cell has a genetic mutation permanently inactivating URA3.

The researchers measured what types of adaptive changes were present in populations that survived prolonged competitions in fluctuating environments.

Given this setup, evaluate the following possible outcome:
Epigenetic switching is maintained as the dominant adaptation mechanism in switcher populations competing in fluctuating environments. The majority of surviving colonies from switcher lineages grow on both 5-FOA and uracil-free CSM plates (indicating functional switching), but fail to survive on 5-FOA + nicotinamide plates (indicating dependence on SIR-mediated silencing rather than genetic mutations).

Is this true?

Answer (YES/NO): NO